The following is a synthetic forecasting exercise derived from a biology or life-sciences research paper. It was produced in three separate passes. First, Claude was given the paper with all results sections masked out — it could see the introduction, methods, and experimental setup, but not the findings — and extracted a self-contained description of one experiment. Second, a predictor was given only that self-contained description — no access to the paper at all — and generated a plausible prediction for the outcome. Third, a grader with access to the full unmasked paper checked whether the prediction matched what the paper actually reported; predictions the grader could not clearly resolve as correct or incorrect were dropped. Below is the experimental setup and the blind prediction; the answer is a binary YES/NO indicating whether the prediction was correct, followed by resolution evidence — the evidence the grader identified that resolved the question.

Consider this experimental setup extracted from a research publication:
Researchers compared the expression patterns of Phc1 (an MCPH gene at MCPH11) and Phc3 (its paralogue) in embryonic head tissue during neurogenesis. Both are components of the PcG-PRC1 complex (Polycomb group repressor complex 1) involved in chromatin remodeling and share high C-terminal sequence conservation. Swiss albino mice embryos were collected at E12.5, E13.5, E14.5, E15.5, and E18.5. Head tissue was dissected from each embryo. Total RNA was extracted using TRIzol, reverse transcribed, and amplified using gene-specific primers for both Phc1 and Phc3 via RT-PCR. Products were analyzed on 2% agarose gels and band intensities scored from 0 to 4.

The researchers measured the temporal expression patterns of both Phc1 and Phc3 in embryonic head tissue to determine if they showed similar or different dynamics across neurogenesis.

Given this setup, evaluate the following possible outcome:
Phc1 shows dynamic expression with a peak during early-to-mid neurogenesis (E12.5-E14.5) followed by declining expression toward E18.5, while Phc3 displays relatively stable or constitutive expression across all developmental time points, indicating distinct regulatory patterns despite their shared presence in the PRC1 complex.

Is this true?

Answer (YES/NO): NO